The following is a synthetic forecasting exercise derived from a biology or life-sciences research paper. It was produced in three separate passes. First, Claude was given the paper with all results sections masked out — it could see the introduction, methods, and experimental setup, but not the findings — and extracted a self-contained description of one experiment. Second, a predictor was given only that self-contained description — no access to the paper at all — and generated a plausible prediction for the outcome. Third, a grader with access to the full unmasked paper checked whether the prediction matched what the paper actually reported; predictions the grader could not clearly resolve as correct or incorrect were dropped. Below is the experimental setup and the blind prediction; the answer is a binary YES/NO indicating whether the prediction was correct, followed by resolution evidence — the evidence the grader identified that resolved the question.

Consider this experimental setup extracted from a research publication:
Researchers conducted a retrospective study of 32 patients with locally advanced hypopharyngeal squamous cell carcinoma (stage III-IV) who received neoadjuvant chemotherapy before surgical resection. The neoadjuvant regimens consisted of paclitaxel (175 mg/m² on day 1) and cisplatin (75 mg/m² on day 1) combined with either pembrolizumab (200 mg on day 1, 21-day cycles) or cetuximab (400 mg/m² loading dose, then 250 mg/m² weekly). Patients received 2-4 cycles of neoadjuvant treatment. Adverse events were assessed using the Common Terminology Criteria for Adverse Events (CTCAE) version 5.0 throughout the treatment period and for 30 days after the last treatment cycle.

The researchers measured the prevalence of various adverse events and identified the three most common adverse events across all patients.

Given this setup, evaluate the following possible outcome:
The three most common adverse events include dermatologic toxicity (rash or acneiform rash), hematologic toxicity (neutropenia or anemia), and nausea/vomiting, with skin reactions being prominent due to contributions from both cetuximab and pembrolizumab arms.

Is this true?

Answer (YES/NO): NO